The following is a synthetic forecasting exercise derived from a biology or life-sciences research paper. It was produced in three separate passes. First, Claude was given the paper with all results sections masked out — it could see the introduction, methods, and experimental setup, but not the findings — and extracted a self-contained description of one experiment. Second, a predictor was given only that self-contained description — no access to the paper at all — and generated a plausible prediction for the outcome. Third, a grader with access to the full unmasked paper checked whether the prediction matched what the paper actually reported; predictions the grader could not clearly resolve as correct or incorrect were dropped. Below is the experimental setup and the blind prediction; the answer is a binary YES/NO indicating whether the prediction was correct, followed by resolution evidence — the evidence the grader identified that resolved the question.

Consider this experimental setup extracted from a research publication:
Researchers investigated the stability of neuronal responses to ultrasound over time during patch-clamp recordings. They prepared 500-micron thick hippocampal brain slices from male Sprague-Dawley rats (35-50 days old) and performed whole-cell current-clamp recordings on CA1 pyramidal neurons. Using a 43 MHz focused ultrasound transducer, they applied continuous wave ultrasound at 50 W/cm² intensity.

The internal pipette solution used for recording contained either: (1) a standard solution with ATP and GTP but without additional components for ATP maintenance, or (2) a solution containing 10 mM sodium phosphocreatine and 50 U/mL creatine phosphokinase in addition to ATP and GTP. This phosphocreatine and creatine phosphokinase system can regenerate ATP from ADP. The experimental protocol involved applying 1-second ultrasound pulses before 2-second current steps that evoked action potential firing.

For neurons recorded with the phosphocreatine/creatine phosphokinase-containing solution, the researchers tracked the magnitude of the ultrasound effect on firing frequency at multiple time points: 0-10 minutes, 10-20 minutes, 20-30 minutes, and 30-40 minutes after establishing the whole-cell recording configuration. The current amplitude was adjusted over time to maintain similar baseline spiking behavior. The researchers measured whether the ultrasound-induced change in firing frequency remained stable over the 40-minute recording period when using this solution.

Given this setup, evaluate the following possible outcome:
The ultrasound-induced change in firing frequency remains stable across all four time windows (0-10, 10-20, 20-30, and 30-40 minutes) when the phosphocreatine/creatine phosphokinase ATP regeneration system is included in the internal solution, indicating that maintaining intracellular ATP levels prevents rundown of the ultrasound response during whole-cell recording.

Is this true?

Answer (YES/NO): YES